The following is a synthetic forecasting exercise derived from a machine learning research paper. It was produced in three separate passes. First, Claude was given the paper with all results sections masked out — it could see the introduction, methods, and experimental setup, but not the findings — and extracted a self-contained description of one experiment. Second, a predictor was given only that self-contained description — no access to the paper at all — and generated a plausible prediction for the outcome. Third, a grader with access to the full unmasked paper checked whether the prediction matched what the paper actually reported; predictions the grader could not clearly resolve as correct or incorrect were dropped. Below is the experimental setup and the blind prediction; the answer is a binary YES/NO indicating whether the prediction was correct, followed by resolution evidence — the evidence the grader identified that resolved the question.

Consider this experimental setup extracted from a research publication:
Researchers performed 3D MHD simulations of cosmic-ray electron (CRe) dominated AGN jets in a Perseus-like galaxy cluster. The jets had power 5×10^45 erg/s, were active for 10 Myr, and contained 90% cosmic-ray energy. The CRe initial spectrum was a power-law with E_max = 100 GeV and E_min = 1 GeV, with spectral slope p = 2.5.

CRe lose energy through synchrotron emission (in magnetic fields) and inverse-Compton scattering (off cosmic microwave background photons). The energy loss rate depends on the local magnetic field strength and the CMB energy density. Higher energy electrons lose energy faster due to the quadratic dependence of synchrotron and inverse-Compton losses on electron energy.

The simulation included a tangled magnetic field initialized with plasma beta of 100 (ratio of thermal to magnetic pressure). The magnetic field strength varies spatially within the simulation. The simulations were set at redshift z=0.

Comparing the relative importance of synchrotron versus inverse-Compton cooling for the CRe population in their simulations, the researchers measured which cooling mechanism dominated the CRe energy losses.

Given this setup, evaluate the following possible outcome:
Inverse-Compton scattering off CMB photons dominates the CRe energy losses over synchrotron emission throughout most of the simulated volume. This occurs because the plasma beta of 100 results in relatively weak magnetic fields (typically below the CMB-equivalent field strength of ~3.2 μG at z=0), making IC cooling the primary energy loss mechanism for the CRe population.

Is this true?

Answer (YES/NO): YES